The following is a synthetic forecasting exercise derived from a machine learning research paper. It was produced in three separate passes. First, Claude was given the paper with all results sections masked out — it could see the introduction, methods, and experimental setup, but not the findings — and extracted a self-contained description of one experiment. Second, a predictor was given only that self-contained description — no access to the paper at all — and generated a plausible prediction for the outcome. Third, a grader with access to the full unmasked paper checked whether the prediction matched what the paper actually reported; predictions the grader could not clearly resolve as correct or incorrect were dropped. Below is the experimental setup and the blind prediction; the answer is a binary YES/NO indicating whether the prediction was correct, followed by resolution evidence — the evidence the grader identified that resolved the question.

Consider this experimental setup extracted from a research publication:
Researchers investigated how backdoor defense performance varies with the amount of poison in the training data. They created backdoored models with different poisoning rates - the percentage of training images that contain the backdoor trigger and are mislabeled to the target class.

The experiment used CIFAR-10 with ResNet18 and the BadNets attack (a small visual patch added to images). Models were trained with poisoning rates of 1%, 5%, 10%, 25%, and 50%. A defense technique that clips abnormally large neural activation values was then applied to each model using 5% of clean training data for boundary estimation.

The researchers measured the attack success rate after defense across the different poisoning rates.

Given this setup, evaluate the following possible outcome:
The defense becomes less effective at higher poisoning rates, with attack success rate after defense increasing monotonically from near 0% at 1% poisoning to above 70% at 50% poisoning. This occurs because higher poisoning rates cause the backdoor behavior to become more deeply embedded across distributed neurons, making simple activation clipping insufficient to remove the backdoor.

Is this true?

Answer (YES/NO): NO